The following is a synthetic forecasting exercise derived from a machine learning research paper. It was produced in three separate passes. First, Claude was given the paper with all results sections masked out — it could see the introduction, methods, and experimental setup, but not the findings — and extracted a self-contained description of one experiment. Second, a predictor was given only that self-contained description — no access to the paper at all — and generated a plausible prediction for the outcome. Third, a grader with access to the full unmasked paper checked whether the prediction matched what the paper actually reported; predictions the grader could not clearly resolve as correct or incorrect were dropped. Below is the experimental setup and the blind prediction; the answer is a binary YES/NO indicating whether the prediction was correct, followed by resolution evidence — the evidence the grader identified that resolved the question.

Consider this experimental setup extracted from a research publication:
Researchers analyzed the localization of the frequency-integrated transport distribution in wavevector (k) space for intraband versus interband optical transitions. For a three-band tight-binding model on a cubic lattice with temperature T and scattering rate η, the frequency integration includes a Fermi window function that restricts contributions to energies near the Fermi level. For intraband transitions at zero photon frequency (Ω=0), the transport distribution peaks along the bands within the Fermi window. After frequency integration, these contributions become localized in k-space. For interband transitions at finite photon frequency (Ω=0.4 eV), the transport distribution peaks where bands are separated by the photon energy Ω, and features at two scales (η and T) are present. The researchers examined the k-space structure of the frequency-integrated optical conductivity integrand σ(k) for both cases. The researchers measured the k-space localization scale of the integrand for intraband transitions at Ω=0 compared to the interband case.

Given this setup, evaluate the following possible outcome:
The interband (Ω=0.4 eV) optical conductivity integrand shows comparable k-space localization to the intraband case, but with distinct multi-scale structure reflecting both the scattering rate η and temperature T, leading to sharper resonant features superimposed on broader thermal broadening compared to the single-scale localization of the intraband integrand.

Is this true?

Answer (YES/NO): NO